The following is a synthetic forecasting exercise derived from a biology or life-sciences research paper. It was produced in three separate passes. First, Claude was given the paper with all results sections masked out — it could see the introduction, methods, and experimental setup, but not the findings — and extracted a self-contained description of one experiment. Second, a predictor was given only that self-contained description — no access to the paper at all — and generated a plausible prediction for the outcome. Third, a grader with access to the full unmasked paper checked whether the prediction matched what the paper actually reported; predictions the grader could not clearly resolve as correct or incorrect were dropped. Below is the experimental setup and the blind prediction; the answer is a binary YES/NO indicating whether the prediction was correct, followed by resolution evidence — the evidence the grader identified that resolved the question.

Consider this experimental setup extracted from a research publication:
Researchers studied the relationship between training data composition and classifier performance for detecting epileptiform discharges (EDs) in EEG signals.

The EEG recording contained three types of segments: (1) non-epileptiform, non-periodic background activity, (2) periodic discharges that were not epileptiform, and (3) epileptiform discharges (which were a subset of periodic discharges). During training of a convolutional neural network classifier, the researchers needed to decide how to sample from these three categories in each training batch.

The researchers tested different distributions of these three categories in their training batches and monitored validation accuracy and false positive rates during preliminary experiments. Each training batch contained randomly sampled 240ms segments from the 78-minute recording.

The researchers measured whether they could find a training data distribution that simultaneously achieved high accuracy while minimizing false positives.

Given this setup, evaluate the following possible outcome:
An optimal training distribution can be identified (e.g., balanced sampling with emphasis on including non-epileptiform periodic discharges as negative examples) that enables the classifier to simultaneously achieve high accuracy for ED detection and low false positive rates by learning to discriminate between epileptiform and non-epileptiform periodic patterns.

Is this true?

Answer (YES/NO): NO